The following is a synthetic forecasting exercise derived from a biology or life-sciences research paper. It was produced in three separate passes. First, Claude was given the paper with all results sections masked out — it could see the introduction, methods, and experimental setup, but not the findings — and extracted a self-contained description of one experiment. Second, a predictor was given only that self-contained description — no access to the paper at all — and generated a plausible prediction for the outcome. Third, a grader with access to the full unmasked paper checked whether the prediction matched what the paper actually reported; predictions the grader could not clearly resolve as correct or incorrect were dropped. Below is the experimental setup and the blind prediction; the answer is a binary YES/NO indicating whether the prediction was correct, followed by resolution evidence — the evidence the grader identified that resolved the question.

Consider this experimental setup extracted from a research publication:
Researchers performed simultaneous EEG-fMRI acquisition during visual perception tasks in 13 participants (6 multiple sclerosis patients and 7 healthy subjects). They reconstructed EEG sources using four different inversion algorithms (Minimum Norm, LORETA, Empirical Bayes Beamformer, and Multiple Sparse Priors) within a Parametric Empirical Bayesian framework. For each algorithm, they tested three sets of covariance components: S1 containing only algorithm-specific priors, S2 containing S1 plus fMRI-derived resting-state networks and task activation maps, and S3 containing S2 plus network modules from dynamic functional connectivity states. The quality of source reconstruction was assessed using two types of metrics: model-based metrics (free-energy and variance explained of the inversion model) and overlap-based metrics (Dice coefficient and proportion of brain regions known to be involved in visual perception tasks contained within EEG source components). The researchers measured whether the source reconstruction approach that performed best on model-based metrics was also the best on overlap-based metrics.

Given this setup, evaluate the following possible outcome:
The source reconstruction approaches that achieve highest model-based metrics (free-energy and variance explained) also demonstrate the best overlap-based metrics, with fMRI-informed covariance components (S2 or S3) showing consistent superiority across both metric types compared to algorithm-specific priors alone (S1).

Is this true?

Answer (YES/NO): NO